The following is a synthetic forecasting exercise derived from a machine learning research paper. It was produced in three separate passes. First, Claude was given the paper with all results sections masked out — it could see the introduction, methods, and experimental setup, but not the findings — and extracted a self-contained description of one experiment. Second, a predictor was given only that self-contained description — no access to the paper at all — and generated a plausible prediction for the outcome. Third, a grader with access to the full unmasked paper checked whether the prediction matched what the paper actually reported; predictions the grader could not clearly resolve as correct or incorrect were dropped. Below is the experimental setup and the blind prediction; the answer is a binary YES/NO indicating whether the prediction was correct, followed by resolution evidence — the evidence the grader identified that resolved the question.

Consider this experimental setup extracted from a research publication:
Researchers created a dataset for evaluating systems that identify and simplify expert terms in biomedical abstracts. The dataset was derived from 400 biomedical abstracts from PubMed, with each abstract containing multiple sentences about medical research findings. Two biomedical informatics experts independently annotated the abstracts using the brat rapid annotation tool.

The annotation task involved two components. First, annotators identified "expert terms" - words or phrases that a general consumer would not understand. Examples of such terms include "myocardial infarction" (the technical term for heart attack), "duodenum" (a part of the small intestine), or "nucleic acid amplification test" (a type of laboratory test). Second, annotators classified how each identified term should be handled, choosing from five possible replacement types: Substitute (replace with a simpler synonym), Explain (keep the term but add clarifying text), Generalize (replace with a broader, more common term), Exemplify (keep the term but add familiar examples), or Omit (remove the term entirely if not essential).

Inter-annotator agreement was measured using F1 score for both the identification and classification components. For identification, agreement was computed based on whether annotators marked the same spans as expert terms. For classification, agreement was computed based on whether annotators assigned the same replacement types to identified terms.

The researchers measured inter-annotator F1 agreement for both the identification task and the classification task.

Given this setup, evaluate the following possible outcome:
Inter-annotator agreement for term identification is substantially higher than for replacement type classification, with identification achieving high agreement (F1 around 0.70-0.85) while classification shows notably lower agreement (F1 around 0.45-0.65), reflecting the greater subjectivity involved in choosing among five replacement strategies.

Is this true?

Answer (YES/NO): NO